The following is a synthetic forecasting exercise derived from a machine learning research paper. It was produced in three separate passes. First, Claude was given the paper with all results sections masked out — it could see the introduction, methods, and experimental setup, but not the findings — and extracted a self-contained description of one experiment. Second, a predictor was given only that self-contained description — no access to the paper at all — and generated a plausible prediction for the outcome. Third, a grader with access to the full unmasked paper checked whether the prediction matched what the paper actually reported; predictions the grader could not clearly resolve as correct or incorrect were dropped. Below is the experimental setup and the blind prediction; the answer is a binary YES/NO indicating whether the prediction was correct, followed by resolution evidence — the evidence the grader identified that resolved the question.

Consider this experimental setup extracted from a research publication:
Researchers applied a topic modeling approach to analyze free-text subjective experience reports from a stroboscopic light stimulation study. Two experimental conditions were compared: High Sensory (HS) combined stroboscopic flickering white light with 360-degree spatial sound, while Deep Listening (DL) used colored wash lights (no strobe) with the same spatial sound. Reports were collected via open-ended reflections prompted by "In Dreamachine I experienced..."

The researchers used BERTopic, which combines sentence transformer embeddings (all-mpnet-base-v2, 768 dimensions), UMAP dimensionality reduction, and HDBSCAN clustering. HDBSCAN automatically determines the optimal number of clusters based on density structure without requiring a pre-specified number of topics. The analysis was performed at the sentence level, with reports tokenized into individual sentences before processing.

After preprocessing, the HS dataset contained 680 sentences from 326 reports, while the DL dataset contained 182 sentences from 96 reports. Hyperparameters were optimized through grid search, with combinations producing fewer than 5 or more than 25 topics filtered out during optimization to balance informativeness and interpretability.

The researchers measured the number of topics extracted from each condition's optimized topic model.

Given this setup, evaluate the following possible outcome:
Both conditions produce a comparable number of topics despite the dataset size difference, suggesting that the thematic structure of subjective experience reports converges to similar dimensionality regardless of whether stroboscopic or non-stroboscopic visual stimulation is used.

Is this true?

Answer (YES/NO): NO